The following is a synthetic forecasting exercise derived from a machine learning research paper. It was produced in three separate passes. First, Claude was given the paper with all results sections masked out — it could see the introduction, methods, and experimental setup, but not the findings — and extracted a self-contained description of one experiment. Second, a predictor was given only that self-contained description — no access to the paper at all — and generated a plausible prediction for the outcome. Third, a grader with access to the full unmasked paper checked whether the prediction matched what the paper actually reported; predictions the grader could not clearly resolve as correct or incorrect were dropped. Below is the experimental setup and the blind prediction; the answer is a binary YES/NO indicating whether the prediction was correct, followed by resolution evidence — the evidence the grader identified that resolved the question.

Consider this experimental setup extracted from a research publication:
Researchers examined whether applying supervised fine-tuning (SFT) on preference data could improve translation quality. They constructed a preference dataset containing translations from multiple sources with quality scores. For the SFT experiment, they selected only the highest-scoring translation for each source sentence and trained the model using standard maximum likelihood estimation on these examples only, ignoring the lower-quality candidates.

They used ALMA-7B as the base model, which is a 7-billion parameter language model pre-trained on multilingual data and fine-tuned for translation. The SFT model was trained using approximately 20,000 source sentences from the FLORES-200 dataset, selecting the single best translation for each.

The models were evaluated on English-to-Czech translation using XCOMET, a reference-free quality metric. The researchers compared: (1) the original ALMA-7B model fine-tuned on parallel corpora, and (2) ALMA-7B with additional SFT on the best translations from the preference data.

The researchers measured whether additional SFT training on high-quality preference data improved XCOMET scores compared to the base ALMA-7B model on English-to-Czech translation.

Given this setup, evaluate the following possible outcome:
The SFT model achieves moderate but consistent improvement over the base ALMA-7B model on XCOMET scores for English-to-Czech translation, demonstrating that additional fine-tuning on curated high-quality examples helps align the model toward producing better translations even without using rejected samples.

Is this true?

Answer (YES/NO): NO